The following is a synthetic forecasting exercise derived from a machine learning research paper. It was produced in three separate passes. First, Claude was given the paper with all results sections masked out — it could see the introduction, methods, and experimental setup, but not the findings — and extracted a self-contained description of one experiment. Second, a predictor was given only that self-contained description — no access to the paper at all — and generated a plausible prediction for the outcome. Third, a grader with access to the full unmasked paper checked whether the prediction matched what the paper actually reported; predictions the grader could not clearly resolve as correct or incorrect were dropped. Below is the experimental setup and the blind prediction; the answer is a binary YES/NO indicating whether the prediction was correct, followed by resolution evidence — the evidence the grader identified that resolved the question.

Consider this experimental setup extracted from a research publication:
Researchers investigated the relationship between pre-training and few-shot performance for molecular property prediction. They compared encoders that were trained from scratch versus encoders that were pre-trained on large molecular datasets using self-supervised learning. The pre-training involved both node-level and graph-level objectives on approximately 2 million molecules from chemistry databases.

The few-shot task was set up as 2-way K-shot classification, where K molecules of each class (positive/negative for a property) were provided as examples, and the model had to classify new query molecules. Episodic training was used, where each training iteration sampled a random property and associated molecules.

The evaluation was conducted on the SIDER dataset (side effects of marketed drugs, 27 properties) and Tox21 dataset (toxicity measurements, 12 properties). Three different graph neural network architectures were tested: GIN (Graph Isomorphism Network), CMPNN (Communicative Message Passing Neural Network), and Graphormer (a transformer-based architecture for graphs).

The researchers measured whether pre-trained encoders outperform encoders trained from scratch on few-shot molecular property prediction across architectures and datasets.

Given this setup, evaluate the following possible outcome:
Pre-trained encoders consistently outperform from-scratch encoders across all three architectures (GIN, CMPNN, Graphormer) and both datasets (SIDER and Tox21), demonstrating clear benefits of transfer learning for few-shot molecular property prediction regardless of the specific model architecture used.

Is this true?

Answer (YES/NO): YES